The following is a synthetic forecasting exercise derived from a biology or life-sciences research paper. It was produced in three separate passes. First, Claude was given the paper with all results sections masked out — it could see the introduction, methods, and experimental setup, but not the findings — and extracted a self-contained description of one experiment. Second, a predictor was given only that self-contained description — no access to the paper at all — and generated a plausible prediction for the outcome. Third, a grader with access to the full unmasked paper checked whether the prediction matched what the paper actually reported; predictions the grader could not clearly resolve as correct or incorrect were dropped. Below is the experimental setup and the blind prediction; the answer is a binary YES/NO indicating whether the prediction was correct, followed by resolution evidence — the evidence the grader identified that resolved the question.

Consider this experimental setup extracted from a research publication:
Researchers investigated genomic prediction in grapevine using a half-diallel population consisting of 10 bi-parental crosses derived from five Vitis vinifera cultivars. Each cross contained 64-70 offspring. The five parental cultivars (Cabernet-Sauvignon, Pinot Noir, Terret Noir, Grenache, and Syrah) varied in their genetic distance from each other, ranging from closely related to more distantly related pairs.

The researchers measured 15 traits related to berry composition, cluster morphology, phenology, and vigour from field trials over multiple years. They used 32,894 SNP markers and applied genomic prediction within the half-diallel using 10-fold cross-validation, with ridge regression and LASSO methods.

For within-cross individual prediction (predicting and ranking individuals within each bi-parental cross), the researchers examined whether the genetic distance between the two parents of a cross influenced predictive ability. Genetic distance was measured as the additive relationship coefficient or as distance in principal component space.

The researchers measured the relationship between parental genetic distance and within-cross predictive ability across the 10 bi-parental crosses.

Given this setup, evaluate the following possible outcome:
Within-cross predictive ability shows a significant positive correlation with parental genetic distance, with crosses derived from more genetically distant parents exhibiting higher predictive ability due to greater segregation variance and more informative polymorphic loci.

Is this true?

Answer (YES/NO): NO